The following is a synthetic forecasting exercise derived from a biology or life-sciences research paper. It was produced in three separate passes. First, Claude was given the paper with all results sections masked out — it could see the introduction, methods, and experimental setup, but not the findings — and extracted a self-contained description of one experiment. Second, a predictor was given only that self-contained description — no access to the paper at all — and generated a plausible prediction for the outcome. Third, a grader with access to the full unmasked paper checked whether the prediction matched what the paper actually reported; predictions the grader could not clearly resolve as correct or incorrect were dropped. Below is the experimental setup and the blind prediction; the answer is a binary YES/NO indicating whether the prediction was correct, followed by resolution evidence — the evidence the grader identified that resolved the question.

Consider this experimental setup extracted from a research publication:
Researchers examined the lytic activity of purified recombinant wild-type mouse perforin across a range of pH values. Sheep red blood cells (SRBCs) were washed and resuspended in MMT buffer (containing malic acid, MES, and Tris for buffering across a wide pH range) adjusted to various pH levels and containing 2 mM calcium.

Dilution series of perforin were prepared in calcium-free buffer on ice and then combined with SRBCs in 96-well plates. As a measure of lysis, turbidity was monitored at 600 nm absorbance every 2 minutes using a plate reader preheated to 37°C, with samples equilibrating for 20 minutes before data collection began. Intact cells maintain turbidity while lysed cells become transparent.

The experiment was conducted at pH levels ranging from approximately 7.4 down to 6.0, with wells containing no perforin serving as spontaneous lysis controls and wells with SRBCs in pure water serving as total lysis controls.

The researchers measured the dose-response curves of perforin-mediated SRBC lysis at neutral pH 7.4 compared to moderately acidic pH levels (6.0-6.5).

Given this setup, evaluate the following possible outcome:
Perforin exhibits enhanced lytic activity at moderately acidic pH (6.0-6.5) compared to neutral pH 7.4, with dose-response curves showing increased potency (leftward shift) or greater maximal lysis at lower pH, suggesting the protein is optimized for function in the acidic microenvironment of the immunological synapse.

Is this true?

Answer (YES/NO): NO